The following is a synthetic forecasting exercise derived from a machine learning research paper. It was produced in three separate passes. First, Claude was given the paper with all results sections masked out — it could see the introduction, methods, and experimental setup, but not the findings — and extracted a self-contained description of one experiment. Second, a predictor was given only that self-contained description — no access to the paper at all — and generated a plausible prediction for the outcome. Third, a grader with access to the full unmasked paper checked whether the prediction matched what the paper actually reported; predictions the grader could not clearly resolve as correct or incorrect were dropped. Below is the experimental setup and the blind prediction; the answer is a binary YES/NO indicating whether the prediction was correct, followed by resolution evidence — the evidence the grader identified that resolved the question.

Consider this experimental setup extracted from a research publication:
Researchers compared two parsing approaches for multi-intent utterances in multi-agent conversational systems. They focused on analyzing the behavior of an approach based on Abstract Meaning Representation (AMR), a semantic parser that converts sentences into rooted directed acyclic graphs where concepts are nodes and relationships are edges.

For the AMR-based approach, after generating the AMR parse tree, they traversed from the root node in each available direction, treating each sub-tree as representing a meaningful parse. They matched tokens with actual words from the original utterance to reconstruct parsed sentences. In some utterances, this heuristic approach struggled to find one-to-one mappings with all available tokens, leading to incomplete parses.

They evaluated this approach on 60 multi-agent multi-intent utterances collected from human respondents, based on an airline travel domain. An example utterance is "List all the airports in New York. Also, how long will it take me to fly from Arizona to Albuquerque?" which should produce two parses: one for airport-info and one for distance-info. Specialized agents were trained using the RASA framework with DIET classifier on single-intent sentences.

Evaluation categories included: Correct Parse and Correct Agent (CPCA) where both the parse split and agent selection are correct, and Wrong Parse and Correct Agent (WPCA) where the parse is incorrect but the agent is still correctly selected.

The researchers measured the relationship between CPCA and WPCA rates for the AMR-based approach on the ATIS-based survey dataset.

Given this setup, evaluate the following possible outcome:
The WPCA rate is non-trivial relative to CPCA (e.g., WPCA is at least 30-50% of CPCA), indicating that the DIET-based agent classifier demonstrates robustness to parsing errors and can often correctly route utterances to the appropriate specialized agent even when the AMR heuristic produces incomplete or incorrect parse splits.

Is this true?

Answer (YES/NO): YES